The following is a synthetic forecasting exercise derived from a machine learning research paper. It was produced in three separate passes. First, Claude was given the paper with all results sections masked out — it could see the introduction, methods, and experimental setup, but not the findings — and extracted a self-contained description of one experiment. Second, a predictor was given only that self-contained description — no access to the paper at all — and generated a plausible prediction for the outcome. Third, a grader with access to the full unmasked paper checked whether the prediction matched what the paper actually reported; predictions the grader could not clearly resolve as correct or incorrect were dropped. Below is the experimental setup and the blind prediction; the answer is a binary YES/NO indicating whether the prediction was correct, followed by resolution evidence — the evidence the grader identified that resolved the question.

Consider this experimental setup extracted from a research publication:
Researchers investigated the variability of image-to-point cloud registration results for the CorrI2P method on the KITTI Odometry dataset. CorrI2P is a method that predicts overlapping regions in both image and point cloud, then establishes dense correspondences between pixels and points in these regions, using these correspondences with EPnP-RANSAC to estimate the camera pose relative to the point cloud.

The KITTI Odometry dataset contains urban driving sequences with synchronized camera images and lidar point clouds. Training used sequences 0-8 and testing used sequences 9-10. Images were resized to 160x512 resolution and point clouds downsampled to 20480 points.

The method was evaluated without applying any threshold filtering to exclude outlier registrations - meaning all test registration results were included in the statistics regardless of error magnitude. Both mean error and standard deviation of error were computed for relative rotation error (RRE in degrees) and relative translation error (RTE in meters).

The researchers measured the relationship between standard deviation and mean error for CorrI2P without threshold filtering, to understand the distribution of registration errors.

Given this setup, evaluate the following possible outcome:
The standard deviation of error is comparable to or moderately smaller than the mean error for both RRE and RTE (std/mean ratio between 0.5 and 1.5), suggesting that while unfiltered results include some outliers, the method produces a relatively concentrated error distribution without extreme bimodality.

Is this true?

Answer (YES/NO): NO